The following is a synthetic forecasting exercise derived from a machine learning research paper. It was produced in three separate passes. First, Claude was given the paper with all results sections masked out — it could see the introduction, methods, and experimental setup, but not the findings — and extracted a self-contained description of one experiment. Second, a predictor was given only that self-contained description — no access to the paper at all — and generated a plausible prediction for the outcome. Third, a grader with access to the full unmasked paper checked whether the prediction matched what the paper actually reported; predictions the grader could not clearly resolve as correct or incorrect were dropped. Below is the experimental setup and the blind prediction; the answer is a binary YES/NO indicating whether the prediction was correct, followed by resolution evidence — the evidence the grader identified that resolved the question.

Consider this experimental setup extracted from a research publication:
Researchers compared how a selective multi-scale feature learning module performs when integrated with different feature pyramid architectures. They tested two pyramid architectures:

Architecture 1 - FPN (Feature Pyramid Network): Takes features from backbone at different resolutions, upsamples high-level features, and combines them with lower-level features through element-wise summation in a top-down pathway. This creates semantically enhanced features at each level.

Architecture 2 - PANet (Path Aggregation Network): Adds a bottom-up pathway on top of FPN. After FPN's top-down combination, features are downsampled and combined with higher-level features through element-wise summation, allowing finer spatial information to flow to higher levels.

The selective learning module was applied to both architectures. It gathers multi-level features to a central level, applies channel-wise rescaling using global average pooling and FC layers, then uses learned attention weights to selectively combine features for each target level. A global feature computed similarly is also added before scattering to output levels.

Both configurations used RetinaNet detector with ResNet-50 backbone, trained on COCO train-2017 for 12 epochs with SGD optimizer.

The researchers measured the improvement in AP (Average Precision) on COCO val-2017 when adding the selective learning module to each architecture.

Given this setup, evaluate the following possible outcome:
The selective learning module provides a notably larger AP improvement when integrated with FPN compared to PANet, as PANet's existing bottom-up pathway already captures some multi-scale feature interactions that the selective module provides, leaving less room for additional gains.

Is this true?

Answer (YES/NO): NO